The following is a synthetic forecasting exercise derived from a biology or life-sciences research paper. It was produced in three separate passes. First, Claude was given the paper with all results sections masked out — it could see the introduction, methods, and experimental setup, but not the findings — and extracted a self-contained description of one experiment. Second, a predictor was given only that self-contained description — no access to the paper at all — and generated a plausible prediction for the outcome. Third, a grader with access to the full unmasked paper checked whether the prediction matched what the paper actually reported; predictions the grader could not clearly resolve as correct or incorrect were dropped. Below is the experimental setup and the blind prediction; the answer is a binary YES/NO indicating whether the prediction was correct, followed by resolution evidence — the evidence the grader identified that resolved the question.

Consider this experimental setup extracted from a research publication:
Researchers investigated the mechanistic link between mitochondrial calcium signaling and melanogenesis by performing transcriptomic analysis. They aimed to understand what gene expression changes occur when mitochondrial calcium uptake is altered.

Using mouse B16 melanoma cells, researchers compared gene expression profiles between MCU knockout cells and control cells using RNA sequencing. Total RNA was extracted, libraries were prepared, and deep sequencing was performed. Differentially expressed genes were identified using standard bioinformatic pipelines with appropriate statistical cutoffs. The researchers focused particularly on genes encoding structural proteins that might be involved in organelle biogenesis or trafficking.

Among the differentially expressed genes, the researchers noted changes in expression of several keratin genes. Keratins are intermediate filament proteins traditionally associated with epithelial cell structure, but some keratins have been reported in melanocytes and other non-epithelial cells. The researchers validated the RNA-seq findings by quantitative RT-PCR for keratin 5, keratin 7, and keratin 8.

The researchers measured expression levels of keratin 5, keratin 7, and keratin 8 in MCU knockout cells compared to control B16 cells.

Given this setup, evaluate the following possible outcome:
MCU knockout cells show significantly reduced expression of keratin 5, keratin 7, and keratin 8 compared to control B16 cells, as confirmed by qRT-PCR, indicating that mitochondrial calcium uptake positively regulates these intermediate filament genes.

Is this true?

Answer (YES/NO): NO